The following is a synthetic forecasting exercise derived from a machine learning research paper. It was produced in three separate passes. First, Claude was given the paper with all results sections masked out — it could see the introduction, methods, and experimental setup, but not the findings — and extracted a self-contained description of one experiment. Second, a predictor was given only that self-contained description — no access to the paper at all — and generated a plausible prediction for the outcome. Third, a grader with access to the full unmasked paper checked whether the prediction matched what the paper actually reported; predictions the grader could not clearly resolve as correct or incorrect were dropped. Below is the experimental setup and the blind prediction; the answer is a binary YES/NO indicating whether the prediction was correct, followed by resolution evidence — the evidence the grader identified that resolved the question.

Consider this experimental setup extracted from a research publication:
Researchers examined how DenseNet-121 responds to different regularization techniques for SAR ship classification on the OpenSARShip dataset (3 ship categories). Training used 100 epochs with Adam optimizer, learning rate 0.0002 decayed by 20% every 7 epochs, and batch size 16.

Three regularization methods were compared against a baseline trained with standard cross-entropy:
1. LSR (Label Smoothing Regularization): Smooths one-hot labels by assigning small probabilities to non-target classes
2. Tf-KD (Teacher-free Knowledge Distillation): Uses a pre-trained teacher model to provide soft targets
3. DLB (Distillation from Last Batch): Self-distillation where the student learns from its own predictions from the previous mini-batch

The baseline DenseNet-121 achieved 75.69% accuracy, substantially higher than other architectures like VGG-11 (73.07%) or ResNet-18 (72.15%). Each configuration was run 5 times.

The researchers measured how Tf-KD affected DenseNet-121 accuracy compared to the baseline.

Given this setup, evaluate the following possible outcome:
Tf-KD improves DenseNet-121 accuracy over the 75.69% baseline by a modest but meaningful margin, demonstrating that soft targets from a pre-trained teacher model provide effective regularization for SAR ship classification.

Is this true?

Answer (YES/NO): NO